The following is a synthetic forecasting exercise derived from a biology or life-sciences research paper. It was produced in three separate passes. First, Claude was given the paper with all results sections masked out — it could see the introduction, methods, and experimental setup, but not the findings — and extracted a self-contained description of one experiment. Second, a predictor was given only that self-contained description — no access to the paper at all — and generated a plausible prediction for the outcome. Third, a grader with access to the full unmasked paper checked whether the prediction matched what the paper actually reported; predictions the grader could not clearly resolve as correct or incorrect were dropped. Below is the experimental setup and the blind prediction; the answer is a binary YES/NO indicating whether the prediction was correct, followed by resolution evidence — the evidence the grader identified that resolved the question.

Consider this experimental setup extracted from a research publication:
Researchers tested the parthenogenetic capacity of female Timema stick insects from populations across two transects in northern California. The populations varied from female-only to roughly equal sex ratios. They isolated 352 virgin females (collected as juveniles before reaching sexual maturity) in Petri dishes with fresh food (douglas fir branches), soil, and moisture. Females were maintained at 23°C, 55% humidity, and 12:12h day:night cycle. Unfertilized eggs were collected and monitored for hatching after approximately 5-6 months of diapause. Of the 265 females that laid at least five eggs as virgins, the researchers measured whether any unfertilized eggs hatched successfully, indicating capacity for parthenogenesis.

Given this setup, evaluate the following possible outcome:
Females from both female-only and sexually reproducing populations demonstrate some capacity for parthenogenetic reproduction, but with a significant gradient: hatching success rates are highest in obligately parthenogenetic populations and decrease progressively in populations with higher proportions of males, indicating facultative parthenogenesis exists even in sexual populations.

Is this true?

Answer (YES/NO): NO